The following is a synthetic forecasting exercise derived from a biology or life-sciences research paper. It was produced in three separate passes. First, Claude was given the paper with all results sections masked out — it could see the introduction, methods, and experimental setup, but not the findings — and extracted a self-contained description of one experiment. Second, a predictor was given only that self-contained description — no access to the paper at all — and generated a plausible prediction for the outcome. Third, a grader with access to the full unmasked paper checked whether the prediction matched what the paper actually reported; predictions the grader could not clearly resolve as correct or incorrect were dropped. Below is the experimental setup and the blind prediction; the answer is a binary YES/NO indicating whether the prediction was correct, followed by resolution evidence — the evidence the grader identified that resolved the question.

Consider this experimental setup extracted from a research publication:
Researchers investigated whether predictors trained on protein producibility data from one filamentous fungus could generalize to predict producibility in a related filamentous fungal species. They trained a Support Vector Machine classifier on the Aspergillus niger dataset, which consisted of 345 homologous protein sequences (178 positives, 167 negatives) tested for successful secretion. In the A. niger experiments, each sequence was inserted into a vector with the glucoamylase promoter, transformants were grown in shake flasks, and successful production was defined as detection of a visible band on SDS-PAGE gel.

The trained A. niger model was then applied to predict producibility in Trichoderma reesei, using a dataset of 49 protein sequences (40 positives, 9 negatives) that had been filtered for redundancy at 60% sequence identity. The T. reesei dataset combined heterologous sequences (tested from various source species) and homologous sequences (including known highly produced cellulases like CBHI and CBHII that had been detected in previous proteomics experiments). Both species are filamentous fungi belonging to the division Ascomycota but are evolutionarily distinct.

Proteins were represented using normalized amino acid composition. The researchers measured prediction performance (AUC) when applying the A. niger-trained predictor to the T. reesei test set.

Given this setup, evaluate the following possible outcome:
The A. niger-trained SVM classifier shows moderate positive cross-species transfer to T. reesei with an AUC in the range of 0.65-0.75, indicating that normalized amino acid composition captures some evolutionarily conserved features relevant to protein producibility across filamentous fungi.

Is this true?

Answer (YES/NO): NO